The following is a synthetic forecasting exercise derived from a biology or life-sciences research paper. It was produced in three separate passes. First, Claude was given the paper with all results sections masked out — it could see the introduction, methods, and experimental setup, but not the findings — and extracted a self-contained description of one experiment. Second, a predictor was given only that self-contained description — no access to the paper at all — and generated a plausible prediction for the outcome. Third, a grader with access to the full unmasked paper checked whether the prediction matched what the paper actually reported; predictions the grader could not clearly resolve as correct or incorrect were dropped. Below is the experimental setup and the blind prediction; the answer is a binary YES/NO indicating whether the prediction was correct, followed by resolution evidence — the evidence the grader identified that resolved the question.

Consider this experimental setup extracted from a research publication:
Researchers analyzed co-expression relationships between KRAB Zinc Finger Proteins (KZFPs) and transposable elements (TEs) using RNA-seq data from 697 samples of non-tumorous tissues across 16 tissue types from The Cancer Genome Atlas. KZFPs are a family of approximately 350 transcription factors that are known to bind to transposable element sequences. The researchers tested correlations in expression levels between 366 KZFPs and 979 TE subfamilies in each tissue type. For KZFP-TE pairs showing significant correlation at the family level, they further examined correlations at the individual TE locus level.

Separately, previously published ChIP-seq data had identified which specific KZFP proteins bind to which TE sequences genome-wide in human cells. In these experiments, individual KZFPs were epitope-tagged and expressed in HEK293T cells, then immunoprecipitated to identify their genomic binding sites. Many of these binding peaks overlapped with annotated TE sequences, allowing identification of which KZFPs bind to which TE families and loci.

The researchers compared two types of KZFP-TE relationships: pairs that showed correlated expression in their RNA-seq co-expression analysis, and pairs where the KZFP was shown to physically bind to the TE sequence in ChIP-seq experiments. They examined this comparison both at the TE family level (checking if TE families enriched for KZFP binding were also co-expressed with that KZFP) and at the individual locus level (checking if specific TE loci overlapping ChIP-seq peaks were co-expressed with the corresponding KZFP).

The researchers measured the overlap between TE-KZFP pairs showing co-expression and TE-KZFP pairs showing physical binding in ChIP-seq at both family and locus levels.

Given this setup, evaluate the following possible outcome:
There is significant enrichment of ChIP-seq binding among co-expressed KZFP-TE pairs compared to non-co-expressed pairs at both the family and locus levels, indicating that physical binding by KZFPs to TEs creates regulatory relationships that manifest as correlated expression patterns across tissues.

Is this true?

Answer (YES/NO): NO